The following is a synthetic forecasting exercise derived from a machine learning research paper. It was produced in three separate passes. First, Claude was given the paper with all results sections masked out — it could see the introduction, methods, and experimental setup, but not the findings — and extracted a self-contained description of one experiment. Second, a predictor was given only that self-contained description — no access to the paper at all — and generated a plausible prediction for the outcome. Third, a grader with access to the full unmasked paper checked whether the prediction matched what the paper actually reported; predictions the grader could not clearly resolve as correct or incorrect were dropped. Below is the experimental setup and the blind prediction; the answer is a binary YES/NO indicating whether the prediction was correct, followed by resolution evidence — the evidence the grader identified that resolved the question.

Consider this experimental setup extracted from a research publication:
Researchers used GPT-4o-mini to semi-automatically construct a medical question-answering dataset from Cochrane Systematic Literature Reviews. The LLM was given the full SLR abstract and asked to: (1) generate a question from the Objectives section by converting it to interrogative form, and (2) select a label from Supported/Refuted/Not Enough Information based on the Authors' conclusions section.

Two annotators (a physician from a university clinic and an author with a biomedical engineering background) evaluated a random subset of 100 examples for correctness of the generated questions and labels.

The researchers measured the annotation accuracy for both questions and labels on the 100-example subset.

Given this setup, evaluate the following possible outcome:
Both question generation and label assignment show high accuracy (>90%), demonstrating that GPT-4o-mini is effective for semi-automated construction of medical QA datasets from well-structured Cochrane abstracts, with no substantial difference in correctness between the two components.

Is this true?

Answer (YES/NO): YES